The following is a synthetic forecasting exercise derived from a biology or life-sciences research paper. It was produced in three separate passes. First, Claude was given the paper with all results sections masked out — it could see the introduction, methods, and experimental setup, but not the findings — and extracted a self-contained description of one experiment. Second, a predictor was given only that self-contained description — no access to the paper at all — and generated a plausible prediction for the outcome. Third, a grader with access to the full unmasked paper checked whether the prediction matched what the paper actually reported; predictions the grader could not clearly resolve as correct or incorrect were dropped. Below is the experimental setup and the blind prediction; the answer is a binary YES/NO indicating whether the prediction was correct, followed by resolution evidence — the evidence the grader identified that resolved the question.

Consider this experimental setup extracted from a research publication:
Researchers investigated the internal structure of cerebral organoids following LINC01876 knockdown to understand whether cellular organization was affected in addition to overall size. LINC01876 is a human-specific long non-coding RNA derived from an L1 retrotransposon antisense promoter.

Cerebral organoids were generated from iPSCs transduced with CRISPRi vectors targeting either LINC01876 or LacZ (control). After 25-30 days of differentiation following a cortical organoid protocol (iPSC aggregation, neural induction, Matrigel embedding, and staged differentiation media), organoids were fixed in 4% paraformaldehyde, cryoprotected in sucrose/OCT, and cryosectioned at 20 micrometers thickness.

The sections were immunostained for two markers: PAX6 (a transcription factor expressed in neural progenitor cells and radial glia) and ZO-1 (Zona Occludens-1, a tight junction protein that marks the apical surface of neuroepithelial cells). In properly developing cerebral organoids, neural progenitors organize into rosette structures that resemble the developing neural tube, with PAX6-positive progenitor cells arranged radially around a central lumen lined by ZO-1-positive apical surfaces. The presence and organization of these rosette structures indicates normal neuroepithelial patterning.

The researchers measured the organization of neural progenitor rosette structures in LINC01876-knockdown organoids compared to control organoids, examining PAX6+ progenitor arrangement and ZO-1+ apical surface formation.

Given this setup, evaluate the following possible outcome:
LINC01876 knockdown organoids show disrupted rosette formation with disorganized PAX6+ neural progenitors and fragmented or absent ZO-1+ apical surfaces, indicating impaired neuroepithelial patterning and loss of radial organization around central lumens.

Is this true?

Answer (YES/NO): NO